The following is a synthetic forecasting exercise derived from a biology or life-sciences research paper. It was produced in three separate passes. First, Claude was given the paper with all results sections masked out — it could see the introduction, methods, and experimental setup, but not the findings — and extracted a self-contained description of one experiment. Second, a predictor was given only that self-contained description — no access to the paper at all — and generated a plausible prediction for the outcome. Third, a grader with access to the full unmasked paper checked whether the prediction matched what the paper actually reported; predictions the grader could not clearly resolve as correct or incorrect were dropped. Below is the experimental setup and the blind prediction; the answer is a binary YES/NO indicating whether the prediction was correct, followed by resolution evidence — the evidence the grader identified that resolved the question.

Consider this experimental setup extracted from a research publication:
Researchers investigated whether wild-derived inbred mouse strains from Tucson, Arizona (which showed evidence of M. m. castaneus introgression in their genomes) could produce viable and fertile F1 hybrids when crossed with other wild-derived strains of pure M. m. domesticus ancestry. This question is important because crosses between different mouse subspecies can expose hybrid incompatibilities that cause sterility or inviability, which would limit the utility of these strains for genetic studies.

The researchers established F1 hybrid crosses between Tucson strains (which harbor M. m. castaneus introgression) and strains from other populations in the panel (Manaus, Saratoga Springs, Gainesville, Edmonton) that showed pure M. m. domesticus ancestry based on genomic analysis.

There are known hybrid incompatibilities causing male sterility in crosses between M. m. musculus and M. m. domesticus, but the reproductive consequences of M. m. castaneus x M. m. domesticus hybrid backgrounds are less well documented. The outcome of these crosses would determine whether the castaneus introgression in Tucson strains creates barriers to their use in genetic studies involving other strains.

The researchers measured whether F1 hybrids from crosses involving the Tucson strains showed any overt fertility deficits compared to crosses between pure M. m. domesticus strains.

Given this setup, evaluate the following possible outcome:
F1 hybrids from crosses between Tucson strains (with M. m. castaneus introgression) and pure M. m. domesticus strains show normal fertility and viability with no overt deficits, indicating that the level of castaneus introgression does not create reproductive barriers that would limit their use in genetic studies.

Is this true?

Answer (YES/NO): YES